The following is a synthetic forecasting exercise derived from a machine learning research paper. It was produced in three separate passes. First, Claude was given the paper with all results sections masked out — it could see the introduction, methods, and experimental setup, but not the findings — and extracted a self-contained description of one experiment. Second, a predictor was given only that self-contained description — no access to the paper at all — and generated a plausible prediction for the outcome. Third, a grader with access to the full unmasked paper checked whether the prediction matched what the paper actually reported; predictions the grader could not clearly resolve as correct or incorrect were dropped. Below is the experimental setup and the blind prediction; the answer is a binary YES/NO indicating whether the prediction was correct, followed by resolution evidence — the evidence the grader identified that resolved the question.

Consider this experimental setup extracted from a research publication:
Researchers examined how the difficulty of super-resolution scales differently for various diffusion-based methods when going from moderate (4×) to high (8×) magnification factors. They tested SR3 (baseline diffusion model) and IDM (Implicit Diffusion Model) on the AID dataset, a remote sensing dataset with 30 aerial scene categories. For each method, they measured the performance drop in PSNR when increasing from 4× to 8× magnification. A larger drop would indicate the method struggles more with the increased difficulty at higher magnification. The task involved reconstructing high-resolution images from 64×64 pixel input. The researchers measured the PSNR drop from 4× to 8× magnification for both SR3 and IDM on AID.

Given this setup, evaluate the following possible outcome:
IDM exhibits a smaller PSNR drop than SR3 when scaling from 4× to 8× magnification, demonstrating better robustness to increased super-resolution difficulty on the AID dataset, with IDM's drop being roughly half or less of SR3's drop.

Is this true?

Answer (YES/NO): NO